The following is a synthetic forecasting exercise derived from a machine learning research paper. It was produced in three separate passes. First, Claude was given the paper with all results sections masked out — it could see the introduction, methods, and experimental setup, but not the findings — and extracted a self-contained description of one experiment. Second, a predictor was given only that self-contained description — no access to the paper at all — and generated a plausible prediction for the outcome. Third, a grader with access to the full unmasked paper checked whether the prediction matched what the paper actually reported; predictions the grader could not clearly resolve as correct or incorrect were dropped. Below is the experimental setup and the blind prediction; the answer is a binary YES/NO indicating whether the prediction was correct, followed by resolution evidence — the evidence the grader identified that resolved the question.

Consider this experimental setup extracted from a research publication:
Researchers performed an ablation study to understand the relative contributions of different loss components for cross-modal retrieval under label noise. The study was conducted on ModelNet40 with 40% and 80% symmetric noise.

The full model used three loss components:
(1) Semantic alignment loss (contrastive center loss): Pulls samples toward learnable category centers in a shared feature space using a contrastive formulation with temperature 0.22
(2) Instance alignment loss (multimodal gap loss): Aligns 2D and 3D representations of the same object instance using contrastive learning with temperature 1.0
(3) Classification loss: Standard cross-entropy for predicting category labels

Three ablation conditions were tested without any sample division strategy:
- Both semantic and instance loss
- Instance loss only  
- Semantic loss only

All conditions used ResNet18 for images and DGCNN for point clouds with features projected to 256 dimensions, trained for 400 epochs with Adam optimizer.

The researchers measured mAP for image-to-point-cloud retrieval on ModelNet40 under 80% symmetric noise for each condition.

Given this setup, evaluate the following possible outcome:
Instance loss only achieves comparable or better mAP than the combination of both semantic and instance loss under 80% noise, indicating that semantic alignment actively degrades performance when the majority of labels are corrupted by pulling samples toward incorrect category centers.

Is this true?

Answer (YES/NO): NO